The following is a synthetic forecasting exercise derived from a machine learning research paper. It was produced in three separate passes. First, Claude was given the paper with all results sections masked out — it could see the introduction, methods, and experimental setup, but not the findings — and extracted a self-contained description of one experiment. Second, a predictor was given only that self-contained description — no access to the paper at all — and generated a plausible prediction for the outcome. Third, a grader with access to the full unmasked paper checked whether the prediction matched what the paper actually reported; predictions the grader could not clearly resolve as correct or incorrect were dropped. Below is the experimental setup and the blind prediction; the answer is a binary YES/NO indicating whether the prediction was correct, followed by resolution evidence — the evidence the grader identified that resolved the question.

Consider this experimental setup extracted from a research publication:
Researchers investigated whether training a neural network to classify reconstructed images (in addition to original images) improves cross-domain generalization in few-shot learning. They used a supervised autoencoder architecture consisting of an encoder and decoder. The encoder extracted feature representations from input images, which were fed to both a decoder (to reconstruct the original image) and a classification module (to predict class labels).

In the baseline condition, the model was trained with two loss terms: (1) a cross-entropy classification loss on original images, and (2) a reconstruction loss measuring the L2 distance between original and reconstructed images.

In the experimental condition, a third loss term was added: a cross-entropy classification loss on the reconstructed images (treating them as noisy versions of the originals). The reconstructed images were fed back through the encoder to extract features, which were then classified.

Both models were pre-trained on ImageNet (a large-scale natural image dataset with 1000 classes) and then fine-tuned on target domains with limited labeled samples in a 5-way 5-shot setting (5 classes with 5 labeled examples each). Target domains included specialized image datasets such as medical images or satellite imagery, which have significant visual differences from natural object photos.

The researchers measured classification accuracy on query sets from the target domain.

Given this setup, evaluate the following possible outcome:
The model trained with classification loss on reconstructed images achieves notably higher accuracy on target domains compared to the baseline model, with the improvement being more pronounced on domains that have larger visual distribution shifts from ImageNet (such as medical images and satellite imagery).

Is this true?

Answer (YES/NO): NO